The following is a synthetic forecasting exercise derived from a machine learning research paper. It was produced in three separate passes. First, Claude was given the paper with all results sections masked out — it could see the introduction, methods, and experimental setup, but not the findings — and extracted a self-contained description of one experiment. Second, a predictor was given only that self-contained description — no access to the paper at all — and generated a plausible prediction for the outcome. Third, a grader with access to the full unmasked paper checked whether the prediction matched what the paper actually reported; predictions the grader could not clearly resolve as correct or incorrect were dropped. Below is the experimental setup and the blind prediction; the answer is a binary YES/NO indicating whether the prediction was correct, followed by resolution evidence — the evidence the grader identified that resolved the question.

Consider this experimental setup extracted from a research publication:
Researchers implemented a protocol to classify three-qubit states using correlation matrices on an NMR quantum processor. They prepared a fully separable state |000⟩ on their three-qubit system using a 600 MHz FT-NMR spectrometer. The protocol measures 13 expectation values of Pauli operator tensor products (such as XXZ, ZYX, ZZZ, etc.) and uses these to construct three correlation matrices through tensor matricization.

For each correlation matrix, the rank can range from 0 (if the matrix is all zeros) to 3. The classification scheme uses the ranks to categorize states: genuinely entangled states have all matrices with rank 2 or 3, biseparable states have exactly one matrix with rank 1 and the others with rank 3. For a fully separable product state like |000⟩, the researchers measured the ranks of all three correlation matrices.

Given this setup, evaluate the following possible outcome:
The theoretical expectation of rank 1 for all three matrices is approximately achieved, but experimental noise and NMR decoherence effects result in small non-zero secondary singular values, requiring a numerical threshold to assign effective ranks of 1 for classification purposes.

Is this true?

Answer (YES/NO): YES